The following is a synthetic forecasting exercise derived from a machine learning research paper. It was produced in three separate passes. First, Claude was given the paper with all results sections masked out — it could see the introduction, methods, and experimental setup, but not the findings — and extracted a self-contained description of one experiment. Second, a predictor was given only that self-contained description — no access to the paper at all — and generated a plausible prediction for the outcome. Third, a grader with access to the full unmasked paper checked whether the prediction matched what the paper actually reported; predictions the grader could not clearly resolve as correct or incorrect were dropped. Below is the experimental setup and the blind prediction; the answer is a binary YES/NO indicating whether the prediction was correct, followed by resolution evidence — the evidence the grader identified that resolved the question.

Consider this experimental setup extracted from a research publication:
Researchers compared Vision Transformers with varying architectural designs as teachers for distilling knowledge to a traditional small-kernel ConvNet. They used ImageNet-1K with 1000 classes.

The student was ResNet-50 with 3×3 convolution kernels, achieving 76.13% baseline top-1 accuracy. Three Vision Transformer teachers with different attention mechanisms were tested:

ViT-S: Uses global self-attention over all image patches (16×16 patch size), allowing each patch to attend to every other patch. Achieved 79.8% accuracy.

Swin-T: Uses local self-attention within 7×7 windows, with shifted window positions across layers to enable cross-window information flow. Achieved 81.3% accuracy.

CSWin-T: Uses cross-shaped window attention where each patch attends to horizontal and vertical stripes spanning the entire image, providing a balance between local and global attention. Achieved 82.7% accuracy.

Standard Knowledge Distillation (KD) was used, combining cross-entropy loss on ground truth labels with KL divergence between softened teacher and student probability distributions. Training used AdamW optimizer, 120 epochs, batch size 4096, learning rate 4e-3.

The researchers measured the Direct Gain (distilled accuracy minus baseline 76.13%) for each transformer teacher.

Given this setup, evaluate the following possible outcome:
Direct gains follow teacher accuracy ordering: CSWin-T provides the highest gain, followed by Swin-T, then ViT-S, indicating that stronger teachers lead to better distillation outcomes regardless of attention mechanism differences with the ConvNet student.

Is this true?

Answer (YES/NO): NO